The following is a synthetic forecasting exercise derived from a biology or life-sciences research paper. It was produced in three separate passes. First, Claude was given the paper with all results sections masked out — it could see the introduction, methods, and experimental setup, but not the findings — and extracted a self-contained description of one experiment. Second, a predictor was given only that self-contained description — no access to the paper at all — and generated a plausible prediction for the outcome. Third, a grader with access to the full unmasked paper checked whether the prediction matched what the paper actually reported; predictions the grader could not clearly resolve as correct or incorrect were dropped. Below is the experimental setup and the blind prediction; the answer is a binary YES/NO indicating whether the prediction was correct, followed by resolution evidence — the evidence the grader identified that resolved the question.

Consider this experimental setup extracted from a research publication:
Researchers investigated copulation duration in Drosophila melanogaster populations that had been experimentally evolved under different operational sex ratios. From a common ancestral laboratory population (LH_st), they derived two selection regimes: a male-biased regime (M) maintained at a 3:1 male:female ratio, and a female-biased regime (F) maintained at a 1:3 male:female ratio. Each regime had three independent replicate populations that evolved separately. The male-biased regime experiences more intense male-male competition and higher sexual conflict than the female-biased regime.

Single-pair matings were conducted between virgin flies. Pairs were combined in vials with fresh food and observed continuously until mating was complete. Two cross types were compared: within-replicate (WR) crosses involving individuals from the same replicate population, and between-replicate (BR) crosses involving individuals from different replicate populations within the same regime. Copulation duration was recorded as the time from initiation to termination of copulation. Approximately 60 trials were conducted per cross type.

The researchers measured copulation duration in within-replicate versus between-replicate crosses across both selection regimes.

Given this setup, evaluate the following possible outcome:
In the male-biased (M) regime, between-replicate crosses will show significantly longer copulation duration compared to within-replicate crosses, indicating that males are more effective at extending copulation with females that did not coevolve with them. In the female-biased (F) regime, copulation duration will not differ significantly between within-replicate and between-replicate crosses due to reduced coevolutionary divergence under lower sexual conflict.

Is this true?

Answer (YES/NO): NO